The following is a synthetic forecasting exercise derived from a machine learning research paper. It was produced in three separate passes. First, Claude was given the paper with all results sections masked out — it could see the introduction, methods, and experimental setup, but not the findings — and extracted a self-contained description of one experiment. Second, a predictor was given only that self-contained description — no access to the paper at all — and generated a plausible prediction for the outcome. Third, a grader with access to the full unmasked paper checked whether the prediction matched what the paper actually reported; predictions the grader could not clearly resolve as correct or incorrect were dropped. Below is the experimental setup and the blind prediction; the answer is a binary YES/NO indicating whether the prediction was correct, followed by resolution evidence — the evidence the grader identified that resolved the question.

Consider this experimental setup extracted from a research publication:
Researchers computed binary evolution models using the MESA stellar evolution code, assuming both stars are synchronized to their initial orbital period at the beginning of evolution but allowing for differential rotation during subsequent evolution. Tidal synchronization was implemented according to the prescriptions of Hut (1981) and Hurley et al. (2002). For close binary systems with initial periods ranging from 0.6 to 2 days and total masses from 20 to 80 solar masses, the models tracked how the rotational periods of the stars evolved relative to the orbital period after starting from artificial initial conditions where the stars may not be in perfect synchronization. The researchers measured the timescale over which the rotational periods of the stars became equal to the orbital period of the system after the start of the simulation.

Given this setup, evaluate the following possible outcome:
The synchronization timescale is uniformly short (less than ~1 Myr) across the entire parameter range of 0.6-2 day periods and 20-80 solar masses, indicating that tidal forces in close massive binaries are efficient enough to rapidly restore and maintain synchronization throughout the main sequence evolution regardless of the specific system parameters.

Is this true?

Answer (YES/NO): YES